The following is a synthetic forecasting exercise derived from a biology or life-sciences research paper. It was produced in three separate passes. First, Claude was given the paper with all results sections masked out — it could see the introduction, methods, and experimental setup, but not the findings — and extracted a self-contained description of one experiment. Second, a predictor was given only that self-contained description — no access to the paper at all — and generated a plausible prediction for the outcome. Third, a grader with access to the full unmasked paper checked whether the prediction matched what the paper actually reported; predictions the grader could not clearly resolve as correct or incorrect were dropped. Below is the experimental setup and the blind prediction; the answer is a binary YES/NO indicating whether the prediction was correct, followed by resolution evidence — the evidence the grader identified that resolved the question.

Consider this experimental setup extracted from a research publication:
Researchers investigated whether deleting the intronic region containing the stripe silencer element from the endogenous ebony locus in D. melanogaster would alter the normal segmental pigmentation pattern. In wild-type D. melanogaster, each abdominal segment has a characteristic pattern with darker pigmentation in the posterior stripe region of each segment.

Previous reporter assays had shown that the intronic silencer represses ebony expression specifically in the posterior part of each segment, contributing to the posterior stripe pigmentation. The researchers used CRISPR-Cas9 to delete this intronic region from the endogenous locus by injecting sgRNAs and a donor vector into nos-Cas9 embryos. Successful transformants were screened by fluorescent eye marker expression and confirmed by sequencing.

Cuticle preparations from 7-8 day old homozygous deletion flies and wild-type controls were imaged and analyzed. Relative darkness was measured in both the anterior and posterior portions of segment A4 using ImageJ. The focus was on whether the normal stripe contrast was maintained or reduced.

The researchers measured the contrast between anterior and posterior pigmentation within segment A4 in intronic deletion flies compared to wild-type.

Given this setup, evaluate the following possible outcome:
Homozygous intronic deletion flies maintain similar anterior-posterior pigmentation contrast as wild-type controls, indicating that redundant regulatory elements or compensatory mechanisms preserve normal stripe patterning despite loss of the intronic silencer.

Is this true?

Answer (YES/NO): NO